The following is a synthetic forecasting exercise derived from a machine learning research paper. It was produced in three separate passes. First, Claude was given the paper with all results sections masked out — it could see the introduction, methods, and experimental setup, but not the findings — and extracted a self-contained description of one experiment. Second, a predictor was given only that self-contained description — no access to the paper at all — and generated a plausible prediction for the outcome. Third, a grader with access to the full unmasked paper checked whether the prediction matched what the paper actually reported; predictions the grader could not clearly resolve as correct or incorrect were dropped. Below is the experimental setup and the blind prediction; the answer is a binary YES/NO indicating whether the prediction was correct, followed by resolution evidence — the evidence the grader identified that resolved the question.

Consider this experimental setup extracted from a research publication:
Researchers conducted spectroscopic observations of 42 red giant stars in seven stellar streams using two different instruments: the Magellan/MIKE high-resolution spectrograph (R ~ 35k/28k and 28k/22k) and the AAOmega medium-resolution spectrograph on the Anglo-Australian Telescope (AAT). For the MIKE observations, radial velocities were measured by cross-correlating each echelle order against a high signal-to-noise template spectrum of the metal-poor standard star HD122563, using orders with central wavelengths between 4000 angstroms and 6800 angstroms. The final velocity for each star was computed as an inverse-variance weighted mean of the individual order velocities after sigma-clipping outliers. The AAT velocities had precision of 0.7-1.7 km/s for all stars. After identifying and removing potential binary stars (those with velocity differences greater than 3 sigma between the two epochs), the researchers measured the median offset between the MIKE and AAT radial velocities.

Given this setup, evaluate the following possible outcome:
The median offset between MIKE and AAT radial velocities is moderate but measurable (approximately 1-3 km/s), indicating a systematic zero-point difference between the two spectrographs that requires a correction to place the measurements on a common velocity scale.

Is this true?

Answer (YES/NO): YES